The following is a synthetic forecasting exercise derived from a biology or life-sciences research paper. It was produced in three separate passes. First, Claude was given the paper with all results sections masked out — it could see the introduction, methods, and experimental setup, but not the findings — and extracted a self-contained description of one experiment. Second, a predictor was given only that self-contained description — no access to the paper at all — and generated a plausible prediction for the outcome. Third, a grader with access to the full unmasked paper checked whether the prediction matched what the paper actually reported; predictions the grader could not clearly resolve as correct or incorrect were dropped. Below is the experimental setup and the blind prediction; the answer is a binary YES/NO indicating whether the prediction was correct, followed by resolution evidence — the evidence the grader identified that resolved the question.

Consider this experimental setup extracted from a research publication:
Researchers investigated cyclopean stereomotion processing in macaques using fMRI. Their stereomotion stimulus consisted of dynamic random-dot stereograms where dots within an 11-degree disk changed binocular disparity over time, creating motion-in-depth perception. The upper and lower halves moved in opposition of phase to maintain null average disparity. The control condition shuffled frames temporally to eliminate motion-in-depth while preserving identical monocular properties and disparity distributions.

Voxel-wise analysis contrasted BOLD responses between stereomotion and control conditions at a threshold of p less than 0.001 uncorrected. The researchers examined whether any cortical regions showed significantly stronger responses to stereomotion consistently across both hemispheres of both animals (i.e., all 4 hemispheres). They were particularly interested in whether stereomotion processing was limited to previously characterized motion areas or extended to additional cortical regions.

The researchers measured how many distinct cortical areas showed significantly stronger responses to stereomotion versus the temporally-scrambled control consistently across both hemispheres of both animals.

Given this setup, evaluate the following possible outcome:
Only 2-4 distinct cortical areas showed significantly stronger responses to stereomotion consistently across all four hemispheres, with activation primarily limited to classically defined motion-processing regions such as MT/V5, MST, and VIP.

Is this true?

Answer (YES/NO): NO